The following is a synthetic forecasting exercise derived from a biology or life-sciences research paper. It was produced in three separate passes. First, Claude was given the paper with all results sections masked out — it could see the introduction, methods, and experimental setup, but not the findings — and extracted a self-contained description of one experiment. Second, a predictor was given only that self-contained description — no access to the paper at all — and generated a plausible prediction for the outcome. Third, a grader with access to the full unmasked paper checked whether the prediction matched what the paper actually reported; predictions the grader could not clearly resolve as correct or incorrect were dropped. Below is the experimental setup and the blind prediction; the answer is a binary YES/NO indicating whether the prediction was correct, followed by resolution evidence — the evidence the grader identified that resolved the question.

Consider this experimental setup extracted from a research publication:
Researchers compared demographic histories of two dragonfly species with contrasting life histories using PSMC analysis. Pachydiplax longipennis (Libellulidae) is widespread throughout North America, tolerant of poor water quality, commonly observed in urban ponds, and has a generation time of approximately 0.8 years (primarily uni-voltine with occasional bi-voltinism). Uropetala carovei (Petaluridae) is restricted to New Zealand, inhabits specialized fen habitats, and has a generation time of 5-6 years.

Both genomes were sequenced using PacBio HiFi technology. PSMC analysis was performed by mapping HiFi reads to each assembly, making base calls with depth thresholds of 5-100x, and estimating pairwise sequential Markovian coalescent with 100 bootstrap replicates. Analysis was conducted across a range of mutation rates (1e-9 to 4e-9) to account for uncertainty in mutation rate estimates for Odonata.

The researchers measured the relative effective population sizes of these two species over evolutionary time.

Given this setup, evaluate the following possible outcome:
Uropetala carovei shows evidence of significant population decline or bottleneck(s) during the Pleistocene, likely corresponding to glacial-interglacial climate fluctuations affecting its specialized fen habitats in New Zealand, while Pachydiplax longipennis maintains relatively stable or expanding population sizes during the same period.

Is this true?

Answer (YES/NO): NO